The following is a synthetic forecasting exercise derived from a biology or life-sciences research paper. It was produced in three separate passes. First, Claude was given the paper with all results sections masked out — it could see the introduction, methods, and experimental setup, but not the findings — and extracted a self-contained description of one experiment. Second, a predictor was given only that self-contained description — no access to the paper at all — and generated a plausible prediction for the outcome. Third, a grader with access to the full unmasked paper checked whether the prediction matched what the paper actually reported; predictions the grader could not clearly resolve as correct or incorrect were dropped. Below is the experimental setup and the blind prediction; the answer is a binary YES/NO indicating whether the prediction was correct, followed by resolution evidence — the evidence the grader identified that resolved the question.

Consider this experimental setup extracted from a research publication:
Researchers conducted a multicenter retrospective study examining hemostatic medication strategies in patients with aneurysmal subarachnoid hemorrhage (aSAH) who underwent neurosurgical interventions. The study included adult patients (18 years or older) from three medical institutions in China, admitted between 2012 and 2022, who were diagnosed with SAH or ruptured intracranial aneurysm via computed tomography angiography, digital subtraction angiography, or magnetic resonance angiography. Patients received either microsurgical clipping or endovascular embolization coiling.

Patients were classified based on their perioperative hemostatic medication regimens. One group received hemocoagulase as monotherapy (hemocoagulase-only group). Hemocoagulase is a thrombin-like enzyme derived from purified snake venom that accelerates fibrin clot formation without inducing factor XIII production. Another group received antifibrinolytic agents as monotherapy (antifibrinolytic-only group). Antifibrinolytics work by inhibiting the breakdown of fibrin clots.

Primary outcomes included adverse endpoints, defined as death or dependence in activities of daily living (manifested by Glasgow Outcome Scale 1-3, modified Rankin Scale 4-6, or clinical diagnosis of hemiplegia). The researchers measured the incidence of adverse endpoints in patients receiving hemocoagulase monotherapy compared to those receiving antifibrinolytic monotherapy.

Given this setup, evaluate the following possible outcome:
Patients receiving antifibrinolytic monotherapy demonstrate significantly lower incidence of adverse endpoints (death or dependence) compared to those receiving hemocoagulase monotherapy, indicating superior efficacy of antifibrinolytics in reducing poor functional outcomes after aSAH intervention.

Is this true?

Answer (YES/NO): NO